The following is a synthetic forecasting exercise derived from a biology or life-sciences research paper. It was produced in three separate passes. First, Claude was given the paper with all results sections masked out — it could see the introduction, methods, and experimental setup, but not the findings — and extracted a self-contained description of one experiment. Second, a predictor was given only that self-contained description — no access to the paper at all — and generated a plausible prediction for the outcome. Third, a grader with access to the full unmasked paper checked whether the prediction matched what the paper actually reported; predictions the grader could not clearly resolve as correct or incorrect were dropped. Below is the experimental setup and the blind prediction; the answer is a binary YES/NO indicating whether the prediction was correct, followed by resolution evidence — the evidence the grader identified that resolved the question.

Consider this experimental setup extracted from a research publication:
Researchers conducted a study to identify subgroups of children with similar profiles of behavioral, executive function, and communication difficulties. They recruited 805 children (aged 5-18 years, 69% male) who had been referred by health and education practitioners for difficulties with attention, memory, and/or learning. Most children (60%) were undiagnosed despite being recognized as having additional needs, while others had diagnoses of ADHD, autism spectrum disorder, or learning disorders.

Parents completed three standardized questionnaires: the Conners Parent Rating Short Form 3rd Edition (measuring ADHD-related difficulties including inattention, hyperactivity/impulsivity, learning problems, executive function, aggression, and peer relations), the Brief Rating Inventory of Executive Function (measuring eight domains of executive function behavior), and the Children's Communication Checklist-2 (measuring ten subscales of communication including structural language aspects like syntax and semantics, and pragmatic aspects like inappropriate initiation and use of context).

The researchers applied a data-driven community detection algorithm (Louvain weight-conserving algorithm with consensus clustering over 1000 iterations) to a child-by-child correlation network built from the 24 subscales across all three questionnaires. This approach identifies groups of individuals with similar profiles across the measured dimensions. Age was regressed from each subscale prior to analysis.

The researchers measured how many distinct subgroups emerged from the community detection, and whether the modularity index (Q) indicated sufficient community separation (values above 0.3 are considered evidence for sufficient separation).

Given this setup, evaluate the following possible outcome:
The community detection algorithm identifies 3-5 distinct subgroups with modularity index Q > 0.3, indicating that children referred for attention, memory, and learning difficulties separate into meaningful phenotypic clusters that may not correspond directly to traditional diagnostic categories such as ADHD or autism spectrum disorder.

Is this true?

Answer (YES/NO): YES